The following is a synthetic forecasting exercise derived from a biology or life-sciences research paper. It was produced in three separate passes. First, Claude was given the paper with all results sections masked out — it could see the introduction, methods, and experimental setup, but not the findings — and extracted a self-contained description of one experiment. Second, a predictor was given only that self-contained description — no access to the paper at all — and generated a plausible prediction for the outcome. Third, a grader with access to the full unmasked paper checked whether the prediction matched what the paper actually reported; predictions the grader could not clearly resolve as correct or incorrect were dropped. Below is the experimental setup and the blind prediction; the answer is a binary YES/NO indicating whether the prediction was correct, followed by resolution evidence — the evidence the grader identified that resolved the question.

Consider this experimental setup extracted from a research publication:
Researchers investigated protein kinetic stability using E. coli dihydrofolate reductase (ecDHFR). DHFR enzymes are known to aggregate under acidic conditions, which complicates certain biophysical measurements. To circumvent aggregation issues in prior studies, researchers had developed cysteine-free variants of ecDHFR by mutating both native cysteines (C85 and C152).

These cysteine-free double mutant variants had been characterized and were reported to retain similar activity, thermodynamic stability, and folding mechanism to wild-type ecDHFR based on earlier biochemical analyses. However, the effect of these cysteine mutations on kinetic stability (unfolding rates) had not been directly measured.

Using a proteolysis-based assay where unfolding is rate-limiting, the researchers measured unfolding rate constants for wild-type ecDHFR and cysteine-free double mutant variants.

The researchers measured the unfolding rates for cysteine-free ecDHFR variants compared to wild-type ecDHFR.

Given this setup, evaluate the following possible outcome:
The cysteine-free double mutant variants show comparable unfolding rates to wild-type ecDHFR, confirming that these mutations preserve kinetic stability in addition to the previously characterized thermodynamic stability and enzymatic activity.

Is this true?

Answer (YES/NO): YES